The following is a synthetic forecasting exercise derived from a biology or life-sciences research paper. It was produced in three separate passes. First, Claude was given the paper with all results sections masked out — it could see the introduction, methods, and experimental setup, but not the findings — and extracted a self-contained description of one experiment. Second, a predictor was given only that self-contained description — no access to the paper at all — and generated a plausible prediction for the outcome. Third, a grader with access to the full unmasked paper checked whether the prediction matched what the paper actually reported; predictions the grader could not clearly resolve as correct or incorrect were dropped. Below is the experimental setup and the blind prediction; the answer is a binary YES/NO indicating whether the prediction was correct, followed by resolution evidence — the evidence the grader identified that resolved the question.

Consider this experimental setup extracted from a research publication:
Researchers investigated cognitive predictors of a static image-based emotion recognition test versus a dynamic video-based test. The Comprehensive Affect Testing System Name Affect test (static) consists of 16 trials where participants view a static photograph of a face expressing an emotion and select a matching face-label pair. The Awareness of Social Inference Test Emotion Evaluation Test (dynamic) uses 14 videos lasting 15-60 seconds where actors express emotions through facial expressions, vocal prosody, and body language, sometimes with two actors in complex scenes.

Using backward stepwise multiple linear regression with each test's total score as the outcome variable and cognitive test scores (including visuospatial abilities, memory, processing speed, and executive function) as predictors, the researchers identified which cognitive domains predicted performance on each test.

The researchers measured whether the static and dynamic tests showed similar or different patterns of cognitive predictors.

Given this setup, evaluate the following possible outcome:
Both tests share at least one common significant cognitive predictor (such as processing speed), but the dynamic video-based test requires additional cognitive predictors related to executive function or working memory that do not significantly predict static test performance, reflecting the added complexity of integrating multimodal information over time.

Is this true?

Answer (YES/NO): NO